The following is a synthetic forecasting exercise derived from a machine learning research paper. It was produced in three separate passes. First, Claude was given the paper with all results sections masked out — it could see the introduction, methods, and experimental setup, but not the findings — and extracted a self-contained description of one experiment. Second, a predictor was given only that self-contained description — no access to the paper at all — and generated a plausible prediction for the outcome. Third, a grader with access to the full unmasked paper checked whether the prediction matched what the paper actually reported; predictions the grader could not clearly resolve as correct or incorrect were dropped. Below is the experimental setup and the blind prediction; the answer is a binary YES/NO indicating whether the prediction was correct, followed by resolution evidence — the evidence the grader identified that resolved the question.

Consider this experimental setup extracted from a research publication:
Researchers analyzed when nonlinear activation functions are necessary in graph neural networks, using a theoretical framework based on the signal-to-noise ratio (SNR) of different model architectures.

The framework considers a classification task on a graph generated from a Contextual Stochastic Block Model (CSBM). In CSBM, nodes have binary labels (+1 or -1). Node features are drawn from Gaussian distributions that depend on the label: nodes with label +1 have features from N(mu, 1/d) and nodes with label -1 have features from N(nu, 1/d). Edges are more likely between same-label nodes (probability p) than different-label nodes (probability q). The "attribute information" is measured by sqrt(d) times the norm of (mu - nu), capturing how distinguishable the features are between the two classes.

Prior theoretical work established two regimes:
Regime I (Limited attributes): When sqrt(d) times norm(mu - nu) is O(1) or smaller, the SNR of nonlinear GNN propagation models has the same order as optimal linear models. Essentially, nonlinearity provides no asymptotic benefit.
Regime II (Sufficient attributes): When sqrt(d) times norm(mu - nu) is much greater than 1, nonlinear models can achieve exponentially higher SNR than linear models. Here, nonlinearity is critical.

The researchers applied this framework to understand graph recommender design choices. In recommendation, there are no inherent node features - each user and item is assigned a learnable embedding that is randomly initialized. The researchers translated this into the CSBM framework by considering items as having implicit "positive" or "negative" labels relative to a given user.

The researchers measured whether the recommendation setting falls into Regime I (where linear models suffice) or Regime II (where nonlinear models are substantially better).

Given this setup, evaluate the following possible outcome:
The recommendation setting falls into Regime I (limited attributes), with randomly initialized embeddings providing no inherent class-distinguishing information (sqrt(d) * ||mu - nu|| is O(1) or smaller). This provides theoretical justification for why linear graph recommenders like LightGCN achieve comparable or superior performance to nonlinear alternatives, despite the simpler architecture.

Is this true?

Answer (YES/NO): YES